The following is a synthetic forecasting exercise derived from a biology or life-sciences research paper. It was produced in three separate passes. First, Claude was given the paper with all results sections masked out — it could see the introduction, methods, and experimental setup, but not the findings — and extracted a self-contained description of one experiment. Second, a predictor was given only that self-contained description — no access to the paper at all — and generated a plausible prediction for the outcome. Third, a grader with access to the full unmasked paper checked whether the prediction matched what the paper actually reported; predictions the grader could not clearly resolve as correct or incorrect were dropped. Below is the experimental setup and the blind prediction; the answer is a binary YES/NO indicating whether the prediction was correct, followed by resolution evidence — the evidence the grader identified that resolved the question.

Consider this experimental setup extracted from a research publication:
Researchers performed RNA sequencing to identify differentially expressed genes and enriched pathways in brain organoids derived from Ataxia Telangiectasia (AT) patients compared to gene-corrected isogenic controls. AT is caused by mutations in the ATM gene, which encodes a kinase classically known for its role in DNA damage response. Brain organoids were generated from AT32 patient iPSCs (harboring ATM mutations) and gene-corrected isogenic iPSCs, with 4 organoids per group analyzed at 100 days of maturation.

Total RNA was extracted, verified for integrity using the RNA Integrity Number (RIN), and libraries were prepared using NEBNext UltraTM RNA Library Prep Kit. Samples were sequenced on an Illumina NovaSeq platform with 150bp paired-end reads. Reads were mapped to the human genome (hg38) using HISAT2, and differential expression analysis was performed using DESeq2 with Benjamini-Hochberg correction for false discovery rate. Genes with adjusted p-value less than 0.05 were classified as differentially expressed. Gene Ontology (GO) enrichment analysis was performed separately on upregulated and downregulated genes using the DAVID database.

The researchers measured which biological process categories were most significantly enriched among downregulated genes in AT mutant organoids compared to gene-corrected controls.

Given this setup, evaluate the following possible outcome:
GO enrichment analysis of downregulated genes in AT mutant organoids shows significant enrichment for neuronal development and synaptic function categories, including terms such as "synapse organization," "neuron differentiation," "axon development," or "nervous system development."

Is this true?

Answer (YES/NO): YES